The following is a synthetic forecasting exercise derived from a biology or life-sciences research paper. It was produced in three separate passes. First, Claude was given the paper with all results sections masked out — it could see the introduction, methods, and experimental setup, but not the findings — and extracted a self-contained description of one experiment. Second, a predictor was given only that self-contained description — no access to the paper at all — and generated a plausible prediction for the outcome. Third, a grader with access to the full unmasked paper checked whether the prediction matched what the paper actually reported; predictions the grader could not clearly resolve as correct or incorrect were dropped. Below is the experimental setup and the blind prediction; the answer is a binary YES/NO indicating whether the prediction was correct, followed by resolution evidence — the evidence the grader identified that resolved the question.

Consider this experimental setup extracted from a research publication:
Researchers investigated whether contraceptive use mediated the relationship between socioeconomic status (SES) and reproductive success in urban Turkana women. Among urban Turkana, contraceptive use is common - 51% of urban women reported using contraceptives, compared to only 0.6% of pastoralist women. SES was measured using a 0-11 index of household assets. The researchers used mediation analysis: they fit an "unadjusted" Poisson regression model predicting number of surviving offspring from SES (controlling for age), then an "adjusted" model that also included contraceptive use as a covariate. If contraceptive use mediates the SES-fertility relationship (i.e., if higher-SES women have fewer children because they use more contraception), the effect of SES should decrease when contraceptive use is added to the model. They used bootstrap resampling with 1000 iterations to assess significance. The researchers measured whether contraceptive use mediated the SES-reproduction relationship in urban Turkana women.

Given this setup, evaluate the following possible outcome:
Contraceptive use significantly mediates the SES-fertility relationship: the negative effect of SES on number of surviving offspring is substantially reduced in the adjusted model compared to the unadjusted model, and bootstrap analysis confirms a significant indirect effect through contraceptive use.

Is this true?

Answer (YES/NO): NO